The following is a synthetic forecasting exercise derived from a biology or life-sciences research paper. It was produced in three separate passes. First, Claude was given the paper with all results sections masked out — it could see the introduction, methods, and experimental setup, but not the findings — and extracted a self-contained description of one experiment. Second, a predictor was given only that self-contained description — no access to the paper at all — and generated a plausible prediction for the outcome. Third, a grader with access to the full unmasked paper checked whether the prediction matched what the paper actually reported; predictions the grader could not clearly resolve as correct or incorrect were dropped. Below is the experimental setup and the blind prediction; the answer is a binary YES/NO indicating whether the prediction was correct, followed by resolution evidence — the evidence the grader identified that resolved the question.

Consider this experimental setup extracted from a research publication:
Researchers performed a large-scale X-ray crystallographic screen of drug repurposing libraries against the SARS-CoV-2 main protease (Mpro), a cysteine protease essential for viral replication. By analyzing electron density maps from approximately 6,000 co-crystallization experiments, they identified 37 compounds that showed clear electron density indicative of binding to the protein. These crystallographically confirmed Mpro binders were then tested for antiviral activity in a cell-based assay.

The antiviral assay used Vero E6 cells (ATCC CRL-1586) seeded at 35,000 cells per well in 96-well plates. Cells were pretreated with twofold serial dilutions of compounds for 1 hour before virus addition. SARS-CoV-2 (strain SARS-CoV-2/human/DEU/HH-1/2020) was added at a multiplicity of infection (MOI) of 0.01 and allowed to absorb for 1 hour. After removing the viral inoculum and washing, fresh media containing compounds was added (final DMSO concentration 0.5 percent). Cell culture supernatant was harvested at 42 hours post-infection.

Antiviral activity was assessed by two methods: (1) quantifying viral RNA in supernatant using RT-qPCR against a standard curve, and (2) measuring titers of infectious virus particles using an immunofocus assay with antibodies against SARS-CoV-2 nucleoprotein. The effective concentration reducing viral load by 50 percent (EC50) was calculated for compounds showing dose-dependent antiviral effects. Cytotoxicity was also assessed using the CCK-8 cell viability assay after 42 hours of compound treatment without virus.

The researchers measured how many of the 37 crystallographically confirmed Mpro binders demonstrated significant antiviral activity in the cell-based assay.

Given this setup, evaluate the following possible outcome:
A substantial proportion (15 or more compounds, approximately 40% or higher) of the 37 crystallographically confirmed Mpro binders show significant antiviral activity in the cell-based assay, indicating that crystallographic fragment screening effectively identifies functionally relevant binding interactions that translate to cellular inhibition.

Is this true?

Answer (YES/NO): NO